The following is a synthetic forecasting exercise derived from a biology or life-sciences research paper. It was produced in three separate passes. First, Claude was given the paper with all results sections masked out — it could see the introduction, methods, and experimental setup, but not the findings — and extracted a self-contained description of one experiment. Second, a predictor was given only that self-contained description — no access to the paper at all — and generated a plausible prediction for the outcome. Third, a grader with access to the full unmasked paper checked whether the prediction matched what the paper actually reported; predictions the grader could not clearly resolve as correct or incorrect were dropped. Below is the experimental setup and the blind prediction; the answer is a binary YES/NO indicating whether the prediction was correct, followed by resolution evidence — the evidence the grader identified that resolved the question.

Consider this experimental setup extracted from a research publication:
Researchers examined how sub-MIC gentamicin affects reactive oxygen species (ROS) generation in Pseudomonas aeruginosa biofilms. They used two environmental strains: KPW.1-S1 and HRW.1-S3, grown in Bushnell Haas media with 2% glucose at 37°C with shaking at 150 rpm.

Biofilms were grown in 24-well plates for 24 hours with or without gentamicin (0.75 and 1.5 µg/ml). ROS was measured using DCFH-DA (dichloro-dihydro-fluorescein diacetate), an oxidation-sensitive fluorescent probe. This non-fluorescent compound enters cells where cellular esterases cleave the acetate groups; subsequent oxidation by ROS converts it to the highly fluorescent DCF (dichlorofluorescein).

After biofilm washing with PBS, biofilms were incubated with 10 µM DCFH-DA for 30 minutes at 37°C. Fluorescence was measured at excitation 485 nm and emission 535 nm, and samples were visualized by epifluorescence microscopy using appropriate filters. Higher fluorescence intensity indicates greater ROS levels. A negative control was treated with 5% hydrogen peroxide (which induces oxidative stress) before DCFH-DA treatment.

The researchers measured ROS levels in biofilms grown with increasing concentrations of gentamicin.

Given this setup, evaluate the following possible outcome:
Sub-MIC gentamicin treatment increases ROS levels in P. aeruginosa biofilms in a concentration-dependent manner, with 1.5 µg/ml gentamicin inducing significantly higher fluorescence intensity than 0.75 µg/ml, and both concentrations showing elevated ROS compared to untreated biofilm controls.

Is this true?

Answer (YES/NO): NO